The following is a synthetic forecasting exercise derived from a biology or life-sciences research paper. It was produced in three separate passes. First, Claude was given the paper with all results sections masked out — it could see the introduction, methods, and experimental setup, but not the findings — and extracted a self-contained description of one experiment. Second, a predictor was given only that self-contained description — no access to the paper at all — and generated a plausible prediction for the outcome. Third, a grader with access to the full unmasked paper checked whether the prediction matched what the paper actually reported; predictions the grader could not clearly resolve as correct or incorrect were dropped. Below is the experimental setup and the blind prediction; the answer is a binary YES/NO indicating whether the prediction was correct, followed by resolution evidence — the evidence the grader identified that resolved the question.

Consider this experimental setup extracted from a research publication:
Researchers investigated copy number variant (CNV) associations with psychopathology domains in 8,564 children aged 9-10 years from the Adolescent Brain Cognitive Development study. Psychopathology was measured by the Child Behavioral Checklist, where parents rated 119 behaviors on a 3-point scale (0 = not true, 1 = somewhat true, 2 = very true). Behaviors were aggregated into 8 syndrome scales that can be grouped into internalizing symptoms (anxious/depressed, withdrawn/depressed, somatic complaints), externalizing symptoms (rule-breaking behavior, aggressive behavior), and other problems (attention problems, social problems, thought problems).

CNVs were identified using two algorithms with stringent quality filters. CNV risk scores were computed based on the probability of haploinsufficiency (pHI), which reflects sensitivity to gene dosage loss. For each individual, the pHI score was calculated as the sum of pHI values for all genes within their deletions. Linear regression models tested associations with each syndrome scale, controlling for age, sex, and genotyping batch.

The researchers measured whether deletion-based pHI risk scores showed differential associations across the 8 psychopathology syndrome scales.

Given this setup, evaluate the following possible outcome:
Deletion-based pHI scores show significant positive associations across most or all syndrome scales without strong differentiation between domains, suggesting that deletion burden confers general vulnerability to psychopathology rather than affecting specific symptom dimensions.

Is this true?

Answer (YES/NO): NO